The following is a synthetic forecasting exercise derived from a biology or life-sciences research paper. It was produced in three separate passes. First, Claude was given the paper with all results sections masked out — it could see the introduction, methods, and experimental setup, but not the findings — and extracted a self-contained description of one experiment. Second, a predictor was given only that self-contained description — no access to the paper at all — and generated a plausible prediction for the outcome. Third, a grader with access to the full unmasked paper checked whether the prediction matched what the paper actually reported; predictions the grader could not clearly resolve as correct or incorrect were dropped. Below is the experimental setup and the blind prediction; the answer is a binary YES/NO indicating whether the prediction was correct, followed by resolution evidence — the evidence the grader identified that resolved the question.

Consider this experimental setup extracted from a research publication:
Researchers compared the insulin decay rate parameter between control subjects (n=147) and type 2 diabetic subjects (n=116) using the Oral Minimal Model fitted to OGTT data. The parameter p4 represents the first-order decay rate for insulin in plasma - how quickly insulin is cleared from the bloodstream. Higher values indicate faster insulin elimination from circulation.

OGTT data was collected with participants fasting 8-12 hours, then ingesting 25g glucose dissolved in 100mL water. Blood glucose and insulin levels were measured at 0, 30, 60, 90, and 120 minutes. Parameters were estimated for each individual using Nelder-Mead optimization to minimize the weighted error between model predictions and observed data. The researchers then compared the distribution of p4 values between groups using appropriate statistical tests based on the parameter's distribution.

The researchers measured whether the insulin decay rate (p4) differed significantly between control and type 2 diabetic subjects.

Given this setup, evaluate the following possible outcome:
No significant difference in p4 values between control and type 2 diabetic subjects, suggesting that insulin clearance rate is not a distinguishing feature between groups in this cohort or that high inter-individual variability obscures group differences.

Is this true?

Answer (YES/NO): NO